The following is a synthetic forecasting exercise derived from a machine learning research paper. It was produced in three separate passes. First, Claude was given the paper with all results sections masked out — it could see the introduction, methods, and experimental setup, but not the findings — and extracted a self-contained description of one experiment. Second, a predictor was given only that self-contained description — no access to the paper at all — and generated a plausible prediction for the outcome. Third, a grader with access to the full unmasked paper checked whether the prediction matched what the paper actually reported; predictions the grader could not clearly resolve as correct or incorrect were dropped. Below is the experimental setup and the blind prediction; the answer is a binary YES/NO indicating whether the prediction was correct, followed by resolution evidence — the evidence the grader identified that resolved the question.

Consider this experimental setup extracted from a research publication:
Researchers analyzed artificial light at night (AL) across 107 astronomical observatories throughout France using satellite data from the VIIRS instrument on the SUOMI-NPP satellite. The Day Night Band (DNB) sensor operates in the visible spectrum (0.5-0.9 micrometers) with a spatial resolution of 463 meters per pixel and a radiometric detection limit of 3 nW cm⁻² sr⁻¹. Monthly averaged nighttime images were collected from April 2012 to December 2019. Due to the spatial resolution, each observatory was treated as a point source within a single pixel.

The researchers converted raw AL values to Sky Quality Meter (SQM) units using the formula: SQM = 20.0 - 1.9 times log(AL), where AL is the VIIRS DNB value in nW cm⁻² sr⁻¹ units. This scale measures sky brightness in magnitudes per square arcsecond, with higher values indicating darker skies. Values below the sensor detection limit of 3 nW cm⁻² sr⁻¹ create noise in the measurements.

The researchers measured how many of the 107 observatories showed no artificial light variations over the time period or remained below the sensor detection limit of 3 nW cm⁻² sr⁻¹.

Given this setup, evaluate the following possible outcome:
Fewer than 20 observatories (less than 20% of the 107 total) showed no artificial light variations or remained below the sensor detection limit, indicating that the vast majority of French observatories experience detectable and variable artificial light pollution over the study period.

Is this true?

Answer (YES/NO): NO